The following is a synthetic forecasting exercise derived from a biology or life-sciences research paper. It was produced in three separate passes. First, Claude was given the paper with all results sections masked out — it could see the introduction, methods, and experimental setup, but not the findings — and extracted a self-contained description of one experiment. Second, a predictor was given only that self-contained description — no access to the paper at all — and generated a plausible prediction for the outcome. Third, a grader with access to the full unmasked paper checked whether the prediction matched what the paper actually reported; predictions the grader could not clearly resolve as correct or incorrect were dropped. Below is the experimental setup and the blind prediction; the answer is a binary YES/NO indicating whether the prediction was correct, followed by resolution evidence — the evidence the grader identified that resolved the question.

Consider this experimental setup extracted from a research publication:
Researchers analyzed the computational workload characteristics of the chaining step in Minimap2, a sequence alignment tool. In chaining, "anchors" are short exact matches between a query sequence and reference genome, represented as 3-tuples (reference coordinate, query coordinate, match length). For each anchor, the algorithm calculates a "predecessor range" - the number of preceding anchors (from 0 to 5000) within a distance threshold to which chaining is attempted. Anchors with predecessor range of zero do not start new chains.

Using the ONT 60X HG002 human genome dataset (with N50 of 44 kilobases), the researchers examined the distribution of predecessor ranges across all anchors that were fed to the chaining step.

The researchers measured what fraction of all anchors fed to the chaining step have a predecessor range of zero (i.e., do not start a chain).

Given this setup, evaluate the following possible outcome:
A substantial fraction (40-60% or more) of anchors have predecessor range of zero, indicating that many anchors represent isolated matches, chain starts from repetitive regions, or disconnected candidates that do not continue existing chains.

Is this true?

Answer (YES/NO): YES